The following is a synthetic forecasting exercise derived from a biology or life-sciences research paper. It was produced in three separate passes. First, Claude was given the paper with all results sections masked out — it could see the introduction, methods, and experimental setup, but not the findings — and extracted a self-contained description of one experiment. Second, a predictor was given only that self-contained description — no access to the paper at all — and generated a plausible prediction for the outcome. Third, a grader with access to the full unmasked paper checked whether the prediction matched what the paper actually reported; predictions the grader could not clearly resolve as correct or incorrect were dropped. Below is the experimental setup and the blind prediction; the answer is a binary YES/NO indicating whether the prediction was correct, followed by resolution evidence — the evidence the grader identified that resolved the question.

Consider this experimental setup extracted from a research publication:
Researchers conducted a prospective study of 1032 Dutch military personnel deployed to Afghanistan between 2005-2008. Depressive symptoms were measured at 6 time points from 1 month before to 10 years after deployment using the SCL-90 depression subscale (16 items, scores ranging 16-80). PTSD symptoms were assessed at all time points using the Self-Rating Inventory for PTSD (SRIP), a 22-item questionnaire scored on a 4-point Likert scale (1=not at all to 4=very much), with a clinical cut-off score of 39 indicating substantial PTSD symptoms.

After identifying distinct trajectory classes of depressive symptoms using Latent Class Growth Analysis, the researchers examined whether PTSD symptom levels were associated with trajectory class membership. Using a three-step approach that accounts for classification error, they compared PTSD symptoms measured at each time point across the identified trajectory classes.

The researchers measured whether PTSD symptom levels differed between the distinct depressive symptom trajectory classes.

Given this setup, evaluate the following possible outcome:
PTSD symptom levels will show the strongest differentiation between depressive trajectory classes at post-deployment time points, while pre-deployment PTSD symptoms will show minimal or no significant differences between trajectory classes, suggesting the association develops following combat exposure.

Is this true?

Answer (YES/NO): NO